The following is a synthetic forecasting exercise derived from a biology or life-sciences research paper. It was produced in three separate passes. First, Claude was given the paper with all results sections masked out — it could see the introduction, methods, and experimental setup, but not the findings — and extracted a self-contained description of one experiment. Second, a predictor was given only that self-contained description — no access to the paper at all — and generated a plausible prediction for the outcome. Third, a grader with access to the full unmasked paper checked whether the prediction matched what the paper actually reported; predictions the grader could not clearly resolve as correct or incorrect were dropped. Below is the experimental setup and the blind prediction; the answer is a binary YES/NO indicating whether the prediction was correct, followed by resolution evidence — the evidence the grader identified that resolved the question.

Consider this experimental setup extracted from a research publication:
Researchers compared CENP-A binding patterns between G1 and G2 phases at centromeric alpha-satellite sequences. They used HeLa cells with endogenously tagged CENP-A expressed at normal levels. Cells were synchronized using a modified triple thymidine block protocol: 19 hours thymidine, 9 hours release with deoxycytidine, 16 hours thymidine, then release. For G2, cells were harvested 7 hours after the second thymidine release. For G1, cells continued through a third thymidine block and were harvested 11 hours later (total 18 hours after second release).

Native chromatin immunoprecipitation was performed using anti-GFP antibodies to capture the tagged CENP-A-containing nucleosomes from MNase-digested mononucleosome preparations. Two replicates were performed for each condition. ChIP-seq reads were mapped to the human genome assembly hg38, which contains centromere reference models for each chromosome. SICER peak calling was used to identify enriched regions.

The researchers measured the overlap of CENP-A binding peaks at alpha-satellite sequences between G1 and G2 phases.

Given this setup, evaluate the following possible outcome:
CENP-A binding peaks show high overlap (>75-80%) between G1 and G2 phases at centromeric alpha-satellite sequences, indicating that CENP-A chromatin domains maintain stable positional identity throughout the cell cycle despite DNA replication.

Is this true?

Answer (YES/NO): YES